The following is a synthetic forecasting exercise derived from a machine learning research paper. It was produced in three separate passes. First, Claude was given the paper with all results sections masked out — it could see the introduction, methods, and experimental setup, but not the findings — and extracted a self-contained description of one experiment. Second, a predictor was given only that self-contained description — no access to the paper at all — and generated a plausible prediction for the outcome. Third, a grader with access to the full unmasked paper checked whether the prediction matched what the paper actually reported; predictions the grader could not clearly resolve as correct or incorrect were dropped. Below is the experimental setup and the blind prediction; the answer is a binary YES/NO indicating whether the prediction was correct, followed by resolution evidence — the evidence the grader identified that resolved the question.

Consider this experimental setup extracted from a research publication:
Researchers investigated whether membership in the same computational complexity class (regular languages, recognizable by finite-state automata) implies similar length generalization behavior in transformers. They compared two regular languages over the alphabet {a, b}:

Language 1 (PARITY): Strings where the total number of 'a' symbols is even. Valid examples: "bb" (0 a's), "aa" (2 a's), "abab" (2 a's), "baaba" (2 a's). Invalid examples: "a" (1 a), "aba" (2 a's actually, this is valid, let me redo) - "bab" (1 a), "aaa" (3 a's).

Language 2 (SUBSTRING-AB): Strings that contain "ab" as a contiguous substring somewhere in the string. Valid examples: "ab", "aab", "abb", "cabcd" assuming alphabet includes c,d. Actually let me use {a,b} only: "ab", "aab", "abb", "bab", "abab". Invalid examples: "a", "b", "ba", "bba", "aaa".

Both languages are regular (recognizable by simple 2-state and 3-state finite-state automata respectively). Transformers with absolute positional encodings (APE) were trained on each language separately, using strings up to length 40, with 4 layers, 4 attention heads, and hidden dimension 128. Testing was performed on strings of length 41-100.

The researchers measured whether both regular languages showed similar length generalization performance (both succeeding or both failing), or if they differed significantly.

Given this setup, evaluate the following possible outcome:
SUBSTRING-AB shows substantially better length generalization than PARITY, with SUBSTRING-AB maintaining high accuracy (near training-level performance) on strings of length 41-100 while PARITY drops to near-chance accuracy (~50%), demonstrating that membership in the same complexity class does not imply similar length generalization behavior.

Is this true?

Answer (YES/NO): YES